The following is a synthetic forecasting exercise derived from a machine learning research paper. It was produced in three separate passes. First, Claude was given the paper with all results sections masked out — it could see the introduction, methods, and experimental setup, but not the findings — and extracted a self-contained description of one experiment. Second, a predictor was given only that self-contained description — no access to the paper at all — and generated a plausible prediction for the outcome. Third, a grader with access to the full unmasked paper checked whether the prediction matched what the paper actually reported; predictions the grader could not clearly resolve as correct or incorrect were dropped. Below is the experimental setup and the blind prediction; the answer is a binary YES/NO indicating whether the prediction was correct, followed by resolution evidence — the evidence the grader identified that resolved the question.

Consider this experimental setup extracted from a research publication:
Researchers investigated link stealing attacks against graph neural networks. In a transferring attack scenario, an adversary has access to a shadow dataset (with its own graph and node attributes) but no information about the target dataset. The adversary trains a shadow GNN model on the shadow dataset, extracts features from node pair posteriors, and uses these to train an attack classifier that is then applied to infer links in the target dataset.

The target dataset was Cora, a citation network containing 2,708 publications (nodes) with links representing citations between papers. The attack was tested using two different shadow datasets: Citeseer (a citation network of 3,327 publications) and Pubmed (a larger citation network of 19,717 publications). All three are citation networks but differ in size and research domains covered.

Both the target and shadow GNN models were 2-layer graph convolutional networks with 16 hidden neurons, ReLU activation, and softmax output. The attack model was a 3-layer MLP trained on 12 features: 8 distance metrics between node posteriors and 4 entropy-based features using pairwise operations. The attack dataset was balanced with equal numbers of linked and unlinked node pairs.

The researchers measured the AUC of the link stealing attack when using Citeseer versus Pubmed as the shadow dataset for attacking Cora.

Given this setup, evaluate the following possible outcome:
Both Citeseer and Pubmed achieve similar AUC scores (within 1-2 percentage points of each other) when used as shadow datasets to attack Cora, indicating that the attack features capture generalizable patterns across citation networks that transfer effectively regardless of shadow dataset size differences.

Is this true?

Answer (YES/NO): NO